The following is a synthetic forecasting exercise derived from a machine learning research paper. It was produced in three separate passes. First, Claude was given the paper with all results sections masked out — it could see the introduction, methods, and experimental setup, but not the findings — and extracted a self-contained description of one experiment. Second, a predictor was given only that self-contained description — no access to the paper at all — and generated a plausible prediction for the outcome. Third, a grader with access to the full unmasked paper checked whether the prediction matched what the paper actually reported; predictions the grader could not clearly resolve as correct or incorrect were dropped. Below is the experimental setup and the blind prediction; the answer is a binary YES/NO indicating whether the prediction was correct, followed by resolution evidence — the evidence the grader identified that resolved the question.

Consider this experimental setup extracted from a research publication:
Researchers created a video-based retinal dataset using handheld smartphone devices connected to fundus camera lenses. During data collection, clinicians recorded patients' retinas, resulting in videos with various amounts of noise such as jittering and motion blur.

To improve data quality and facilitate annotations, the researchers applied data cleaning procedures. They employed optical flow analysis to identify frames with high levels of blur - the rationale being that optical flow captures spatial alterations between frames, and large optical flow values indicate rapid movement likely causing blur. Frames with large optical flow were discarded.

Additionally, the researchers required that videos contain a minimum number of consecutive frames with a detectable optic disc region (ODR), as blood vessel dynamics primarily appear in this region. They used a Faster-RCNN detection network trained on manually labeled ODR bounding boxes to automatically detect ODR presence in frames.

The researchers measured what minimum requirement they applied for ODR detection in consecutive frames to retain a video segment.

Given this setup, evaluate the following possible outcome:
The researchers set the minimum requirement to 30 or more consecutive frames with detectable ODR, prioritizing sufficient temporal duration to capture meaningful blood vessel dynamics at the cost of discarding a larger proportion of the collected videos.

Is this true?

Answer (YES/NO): YES